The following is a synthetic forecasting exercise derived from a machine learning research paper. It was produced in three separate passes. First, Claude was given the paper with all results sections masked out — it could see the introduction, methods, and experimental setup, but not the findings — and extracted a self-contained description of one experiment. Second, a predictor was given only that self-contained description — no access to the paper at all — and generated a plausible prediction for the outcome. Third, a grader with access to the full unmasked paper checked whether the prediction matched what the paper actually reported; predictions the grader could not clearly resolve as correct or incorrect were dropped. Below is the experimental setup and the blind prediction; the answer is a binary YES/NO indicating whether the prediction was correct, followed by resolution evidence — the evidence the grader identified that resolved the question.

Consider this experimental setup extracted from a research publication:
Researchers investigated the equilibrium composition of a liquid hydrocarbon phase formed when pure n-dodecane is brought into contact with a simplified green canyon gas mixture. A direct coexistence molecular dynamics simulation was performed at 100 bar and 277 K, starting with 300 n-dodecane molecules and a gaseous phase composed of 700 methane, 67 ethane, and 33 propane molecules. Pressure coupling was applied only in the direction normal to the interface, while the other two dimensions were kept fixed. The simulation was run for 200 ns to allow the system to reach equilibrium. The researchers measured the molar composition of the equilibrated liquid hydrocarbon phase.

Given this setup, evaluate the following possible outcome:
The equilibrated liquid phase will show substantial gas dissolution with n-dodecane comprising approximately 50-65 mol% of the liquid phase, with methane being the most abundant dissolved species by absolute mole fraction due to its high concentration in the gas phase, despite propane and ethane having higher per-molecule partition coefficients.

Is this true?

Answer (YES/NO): YES